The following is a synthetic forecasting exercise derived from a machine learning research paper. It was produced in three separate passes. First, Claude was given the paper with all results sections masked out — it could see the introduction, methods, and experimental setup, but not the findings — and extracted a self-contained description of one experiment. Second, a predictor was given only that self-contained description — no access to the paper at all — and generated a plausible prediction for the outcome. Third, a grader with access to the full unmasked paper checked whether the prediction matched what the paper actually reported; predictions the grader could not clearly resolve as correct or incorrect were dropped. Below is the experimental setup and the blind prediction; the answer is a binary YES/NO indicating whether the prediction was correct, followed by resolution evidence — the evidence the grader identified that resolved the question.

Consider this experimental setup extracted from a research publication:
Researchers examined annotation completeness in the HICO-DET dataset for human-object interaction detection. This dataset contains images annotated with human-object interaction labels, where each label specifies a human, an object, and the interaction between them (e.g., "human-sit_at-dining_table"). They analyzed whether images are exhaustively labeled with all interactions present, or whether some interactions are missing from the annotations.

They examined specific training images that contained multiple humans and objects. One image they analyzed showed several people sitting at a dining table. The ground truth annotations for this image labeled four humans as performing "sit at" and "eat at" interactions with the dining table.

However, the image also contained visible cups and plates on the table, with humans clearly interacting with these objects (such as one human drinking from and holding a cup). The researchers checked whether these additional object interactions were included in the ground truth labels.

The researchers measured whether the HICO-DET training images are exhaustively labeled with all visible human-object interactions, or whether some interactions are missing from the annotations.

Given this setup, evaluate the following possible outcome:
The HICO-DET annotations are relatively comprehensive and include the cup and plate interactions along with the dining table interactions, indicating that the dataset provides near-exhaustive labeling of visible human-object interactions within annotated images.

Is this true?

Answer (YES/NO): NO